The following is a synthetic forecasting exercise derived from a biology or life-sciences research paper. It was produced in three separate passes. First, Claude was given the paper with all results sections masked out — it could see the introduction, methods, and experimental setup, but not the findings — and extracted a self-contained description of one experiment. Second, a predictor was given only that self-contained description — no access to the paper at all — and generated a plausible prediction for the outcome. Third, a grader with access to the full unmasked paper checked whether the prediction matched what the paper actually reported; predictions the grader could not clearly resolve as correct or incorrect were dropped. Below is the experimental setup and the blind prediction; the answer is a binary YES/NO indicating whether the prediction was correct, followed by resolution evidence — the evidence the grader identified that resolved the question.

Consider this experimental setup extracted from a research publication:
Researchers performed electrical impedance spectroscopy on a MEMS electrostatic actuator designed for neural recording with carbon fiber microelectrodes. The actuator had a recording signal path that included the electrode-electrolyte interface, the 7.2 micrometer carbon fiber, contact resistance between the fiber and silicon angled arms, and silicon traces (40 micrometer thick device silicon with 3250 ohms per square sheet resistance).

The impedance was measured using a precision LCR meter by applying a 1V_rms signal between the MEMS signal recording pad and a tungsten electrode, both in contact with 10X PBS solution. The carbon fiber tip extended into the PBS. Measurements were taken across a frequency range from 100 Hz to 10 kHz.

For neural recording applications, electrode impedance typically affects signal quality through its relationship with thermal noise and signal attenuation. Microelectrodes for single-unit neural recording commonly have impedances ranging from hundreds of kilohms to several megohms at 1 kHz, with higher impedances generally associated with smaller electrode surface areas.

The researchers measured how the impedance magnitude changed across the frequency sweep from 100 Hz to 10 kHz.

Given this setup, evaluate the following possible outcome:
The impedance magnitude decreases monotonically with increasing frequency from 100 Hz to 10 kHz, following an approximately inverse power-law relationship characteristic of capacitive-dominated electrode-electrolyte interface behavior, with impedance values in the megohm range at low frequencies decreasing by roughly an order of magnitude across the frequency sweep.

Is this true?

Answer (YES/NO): NO